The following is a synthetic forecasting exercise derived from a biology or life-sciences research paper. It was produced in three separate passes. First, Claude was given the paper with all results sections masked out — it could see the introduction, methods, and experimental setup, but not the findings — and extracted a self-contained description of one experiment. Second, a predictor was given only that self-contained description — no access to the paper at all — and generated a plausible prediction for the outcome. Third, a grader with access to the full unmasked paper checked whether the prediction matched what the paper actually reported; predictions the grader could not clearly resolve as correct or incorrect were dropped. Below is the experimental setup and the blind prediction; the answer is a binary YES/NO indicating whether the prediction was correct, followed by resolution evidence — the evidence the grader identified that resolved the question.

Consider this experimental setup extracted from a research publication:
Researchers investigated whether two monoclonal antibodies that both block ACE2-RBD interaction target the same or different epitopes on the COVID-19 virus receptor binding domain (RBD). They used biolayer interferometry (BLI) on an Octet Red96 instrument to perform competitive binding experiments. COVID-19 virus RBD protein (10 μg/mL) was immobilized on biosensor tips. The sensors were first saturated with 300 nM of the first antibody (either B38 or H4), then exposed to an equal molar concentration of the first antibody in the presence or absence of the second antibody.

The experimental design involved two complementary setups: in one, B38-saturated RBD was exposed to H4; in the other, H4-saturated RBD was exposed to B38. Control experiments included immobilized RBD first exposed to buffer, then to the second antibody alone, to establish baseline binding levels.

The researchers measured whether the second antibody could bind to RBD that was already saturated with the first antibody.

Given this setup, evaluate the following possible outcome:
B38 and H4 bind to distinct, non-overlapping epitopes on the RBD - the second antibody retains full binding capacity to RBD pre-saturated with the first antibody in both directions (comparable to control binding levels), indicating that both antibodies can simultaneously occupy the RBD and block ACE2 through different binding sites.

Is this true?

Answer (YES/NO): NO